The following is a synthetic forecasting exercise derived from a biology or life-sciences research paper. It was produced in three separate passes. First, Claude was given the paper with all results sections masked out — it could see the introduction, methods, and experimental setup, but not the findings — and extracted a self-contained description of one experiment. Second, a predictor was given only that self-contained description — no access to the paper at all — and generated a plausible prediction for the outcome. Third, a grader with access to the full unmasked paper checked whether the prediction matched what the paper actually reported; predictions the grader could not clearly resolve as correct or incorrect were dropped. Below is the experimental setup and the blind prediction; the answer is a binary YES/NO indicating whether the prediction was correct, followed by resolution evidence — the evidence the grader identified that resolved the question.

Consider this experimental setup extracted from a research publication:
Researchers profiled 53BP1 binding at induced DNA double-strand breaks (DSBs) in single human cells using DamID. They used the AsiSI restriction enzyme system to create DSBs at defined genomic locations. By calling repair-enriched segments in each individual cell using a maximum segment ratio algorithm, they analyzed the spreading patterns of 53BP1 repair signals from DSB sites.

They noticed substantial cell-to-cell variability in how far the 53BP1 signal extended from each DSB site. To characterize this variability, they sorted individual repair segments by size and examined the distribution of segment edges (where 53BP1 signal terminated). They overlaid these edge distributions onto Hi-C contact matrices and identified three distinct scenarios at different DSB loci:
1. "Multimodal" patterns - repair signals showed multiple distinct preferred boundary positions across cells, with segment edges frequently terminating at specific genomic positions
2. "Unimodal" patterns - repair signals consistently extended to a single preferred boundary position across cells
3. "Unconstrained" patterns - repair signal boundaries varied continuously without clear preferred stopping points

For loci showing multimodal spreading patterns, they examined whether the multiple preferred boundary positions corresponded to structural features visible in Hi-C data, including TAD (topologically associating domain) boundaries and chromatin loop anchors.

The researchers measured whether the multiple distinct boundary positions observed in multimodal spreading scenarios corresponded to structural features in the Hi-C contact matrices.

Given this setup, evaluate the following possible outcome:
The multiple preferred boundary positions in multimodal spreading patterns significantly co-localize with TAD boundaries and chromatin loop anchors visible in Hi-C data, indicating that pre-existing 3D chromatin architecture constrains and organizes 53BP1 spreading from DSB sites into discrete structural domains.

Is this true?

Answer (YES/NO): YES